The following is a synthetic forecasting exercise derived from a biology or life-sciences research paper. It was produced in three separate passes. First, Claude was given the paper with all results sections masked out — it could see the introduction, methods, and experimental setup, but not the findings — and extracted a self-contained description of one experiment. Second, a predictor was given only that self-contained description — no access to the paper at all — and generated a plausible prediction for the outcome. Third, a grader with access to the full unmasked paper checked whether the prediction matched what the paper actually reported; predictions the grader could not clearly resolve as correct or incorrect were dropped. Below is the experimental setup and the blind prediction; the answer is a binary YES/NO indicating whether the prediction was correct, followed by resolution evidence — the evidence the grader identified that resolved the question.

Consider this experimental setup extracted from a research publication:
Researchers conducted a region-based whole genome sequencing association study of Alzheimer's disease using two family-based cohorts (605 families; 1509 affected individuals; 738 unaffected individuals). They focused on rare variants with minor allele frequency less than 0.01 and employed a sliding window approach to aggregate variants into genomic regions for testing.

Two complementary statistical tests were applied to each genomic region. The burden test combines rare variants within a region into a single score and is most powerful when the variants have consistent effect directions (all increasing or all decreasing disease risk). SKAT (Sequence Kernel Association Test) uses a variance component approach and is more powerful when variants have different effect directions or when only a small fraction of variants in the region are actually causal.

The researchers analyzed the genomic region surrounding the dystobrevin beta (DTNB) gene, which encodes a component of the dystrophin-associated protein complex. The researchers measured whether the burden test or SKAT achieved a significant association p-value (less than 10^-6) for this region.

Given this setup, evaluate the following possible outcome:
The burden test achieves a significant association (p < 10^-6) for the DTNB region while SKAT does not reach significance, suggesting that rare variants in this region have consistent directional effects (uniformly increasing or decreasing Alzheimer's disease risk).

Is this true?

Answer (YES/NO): YES